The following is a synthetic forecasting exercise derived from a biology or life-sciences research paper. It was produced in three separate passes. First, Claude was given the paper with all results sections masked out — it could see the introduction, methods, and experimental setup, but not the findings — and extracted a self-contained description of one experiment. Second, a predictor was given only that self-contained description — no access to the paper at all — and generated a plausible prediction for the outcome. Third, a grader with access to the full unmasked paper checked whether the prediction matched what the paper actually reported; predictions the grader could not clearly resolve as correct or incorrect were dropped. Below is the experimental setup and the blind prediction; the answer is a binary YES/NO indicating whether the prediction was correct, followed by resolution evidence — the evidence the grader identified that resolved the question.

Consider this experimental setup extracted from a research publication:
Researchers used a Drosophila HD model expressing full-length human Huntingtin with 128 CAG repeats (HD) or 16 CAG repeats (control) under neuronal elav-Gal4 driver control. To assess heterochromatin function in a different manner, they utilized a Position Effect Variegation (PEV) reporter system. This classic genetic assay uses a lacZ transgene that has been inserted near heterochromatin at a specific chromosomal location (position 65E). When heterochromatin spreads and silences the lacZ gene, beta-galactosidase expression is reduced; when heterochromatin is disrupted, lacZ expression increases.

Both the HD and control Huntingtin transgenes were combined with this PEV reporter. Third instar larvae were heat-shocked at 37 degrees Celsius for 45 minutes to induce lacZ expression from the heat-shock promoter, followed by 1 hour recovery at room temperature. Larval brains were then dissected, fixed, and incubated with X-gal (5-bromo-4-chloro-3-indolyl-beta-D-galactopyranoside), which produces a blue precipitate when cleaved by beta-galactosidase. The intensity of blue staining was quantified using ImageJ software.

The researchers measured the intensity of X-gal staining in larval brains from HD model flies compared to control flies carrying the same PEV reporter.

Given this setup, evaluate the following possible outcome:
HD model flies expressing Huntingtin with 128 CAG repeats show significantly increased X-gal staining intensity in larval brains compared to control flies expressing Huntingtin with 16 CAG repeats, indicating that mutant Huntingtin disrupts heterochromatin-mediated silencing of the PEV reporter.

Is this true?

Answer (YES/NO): NO